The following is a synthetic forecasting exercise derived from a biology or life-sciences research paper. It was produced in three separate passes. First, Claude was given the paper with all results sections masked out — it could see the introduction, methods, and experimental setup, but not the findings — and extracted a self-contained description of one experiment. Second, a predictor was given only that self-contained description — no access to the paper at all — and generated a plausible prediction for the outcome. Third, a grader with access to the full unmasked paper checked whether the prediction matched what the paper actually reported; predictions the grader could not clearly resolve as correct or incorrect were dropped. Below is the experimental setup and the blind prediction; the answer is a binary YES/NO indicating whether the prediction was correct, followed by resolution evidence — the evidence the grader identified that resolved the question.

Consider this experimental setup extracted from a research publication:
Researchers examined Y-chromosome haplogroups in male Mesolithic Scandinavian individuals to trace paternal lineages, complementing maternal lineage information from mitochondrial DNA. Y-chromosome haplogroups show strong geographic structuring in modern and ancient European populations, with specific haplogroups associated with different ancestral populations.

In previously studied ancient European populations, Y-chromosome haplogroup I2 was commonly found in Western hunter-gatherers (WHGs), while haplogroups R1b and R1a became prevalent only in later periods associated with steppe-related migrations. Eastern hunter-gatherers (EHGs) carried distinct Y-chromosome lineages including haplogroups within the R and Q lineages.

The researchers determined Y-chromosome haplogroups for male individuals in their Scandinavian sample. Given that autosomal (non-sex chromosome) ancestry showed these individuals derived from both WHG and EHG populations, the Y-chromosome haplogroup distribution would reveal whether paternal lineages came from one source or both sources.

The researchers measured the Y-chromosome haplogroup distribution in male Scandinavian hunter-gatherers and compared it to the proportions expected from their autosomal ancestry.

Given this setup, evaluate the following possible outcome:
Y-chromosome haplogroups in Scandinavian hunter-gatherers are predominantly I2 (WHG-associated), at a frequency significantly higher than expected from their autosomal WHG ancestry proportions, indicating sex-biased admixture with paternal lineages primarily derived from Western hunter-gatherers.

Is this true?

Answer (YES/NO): NO